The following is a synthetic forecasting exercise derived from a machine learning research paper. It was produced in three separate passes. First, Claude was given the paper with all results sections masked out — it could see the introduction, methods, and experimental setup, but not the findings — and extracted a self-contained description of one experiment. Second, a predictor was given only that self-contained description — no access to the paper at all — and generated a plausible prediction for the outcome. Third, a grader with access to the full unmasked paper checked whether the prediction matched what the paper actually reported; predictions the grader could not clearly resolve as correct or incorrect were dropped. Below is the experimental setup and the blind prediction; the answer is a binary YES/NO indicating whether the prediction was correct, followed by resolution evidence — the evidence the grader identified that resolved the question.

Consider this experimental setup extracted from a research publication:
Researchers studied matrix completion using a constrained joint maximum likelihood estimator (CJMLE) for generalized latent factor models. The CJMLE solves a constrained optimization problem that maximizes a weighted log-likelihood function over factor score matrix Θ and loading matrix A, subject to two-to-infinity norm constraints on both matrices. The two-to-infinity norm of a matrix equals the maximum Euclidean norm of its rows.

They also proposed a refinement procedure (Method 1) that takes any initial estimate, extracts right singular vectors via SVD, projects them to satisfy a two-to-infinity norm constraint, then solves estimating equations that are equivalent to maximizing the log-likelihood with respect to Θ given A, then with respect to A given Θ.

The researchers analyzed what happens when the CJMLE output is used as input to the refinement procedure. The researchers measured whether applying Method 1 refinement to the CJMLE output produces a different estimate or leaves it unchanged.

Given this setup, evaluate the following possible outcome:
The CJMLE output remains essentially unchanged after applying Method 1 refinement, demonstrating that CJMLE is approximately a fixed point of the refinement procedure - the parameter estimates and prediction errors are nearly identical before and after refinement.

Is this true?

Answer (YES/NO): YES